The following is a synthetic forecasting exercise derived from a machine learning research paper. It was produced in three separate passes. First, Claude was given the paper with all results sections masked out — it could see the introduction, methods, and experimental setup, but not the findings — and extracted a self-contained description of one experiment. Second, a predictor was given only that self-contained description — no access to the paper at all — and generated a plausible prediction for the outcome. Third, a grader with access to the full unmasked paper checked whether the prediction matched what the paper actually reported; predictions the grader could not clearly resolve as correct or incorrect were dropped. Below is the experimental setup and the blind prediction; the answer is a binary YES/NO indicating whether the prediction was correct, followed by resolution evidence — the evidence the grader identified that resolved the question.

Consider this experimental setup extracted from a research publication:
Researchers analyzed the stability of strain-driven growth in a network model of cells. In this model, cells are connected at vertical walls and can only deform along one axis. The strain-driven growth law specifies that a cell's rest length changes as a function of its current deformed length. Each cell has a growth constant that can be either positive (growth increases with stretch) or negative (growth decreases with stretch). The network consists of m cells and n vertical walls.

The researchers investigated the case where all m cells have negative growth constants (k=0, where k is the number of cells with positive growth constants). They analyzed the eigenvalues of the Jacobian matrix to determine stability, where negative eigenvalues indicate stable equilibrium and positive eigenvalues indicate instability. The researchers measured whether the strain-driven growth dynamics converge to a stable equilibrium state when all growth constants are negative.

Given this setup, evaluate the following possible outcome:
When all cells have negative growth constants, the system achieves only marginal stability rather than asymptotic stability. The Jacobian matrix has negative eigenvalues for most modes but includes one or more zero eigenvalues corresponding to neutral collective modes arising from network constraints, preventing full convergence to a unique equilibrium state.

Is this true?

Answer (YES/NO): NO